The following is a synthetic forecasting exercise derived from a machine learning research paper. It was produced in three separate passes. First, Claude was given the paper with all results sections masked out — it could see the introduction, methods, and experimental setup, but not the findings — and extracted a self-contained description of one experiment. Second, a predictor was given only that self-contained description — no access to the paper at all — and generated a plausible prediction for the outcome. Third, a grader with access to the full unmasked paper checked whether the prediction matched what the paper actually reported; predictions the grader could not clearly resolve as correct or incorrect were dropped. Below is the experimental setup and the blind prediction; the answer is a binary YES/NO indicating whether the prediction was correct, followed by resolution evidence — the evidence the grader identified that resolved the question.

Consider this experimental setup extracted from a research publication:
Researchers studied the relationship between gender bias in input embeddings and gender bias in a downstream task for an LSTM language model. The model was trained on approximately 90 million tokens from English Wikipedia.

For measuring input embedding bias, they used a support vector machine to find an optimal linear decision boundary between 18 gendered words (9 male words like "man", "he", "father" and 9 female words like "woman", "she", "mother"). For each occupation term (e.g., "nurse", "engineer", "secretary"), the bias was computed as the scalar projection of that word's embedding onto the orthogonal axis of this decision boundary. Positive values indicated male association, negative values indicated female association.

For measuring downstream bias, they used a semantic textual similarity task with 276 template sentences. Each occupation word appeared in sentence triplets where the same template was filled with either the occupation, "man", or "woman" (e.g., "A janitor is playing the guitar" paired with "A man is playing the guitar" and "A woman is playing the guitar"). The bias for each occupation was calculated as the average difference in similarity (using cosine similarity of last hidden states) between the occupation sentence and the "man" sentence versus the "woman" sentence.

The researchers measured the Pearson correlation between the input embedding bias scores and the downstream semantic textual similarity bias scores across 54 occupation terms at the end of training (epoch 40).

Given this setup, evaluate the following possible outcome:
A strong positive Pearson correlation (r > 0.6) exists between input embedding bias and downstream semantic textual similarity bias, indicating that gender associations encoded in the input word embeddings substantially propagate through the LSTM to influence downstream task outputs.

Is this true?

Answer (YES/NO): NO